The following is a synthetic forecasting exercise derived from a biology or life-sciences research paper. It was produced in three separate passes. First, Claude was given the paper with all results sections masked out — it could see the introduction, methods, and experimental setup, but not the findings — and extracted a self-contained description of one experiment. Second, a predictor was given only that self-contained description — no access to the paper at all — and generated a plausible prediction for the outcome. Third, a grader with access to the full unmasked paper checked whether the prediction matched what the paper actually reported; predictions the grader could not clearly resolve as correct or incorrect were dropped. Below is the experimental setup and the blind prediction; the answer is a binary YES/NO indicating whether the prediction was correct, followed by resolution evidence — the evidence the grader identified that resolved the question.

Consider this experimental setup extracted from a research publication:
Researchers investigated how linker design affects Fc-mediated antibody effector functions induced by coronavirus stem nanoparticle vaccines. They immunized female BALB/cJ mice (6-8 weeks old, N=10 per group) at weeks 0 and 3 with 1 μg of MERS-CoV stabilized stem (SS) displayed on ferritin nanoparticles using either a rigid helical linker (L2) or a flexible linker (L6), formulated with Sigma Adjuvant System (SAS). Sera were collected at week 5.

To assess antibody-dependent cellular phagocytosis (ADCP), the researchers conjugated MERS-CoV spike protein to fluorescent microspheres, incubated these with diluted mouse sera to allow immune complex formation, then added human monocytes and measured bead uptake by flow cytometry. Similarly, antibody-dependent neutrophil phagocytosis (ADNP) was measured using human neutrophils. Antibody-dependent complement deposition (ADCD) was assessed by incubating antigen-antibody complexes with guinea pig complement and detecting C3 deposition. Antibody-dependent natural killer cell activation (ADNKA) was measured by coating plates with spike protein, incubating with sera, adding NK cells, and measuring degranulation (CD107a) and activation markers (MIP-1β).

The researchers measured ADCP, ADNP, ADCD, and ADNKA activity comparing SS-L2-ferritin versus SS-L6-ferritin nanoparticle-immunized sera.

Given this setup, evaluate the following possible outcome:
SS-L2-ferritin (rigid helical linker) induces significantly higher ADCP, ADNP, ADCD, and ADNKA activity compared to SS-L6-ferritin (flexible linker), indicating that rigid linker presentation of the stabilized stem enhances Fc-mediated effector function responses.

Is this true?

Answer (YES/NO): NO